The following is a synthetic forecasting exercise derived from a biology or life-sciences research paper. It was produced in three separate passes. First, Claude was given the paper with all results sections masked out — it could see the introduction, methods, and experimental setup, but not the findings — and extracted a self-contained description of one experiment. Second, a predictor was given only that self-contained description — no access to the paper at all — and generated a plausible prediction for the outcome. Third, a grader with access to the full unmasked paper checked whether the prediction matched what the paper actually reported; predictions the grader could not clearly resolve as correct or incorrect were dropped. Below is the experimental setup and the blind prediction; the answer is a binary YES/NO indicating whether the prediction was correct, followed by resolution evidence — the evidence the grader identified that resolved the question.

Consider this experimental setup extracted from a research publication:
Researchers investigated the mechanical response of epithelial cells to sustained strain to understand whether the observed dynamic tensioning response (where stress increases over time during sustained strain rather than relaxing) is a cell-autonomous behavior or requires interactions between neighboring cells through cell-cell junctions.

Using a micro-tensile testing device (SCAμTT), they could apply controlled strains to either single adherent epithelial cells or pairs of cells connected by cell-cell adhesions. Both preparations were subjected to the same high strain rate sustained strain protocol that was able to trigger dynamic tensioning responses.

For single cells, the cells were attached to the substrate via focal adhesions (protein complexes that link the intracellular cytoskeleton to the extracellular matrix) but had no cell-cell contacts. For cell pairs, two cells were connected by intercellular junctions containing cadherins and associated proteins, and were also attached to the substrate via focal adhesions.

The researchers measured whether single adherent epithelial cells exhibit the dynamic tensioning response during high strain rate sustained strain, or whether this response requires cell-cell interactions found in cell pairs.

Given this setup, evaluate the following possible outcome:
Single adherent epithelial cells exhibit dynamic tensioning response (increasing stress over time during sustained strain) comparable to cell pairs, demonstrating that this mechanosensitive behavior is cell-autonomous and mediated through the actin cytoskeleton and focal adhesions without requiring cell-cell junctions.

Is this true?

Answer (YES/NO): YES